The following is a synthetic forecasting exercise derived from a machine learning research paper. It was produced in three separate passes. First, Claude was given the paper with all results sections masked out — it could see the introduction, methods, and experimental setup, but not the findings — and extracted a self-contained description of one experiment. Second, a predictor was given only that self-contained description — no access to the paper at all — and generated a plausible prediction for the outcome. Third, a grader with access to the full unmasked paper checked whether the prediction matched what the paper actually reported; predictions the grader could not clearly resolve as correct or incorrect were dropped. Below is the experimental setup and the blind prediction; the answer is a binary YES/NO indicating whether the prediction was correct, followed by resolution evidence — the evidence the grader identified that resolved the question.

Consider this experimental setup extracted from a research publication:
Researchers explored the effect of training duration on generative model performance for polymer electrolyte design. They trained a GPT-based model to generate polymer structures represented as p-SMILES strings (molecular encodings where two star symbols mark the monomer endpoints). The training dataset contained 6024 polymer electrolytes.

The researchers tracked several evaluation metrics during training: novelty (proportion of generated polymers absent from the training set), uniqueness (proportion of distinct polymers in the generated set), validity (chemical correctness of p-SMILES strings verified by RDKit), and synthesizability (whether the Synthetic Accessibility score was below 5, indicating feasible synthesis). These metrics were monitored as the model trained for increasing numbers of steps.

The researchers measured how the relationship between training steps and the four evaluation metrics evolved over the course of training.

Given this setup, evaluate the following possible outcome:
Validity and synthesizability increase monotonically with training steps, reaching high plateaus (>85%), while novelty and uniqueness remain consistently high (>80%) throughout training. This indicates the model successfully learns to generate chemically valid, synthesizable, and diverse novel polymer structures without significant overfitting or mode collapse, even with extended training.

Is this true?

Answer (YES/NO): NO